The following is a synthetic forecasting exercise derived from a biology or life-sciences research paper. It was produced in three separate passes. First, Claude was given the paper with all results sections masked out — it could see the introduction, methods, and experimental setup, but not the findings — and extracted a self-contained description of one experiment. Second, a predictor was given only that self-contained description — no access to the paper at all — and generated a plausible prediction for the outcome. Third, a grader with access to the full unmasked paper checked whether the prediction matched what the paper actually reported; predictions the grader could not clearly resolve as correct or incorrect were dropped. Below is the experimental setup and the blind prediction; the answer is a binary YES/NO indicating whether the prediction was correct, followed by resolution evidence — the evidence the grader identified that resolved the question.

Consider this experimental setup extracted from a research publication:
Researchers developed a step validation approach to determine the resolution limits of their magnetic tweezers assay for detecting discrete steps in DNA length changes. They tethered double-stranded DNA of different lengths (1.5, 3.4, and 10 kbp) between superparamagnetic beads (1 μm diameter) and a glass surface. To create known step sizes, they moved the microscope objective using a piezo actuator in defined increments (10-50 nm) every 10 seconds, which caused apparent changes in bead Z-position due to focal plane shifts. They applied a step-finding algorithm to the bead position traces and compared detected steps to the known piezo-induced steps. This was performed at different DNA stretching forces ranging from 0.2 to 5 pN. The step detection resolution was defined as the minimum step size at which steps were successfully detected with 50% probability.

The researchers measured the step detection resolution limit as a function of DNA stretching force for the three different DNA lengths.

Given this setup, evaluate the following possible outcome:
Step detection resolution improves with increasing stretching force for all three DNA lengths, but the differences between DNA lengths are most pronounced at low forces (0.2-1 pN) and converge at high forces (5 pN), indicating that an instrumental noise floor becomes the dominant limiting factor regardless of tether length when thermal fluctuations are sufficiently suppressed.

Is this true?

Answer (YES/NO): NO